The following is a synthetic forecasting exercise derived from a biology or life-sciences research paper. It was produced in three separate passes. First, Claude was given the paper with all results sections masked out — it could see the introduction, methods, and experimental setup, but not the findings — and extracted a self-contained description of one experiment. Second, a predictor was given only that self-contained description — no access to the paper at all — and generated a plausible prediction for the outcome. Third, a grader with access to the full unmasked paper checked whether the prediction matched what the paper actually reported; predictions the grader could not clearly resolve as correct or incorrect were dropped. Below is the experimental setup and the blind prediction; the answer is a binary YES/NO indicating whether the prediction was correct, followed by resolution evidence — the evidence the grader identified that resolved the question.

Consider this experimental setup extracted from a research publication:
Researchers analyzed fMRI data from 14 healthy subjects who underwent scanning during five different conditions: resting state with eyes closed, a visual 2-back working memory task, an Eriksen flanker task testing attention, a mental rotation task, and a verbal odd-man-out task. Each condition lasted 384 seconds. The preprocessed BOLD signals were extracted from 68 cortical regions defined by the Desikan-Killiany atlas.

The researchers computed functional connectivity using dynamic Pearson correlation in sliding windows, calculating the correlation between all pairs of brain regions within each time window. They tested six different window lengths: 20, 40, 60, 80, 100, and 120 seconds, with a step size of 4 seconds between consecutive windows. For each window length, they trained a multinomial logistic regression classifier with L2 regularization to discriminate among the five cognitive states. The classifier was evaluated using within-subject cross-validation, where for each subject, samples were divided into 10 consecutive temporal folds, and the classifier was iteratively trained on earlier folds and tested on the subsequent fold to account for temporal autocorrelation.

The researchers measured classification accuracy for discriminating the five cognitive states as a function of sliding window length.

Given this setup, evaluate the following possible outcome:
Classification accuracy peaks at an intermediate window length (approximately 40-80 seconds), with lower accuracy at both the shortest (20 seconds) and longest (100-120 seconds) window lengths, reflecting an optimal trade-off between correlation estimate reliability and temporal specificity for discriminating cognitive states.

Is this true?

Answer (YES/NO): NO